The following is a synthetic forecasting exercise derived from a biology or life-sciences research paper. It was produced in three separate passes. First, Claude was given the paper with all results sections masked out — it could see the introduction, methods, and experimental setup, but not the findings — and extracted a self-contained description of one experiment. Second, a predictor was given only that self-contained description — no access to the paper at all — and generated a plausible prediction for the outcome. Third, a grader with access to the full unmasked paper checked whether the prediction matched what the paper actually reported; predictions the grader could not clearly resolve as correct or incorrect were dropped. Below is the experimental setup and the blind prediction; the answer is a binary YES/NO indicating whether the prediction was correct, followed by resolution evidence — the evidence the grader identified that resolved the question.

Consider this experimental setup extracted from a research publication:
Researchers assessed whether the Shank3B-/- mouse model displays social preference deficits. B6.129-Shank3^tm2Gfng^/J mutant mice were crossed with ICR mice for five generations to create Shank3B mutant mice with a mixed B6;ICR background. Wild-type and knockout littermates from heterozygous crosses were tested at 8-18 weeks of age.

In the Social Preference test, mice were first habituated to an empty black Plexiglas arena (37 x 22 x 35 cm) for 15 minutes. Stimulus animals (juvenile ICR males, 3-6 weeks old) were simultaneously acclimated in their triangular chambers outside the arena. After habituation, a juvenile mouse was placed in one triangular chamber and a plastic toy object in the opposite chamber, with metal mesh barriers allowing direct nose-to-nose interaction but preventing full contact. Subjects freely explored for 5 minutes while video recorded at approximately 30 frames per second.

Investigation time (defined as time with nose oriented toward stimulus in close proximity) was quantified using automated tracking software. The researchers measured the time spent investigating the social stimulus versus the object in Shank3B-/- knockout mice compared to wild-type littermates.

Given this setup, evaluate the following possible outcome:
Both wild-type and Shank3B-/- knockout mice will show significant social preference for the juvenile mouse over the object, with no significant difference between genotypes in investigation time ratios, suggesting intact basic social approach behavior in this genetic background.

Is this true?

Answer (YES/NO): YES